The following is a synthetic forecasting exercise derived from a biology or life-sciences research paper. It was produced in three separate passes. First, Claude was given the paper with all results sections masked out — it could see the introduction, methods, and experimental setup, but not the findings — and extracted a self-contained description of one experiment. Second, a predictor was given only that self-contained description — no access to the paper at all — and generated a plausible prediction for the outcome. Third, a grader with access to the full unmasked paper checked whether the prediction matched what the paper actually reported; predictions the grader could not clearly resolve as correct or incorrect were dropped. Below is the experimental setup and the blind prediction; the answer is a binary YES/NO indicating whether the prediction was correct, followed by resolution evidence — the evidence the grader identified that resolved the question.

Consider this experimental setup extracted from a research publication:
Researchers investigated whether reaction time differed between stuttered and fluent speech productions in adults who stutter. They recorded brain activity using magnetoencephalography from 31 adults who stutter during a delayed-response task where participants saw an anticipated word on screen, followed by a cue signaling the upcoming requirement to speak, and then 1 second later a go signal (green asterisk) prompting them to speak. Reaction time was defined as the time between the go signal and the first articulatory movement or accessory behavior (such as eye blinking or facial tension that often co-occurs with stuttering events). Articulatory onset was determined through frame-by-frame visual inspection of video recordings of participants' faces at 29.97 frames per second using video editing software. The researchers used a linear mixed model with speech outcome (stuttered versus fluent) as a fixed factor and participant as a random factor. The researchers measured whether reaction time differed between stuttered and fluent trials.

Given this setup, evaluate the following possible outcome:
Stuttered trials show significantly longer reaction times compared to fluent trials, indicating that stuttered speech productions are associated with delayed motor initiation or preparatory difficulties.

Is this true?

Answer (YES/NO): YES